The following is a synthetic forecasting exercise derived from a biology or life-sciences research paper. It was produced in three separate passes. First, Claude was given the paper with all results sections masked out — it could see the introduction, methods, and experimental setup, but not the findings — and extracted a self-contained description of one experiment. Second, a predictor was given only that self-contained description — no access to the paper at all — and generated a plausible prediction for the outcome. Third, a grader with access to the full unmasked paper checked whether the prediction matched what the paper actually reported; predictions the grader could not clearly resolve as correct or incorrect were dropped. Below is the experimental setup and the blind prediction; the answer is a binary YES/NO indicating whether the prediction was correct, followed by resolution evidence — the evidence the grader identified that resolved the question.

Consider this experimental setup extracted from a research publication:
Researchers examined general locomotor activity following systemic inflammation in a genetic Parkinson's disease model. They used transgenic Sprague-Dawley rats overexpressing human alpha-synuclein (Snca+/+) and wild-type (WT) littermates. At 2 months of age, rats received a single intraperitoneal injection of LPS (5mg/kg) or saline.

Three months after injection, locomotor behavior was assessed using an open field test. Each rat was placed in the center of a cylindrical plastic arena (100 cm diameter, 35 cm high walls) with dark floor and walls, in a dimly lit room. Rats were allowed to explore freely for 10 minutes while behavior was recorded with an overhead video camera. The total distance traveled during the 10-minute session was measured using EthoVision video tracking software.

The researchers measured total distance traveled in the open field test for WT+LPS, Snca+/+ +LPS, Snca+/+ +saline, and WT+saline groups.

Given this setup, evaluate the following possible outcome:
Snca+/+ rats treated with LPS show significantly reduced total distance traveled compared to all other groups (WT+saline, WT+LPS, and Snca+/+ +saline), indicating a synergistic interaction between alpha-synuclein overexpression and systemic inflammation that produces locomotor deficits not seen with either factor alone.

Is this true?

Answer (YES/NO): NO